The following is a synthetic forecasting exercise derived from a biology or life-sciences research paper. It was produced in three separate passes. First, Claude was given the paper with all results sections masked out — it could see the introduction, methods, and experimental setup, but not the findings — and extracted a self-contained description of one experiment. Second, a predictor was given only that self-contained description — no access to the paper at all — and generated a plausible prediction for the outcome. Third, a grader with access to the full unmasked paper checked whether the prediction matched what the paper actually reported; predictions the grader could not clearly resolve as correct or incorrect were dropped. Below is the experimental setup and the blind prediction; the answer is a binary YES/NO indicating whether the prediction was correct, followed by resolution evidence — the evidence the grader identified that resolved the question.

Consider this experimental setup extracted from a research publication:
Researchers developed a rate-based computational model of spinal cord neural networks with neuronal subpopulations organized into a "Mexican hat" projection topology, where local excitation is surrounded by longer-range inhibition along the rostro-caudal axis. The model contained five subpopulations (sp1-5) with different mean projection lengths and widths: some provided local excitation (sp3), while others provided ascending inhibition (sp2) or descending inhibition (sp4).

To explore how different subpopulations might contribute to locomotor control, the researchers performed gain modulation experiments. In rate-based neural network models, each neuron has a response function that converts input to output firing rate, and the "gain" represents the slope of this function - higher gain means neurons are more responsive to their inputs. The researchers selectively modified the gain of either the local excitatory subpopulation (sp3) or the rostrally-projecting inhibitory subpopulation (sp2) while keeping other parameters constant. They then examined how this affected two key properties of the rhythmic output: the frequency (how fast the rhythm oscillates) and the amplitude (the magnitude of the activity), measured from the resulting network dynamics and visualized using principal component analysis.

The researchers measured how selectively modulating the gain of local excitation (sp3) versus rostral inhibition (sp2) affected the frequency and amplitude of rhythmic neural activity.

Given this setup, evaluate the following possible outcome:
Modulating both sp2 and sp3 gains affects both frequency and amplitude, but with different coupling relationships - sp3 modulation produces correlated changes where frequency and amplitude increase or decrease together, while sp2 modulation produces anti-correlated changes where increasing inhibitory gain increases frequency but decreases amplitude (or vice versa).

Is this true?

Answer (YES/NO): NO